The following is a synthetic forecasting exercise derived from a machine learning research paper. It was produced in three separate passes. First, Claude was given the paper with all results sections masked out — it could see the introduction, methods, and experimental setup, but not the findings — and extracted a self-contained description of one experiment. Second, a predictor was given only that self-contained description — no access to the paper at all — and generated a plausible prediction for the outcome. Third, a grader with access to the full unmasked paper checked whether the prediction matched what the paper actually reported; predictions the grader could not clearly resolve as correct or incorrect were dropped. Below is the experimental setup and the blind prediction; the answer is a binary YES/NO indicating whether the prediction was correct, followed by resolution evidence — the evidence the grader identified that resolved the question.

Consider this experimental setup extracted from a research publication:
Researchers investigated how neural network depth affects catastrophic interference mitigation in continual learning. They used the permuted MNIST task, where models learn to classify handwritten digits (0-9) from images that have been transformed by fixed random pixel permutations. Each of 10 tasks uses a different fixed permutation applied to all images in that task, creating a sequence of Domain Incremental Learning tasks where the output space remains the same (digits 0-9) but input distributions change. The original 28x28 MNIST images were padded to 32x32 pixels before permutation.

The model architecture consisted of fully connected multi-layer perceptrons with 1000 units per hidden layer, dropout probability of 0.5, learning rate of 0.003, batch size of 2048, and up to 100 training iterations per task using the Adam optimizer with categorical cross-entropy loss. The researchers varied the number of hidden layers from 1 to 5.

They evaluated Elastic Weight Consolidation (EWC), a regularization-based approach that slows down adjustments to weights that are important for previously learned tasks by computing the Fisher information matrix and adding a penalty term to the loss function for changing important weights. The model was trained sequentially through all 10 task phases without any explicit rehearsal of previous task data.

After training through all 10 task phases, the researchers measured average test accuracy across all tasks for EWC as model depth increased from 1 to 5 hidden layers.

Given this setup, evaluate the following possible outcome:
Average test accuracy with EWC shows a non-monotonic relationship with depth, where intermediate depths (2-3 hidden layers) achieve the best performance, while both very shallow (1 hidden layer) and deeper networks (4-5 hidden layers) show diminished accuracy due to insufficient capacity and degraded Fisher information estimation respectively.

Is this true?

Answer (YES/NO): NO